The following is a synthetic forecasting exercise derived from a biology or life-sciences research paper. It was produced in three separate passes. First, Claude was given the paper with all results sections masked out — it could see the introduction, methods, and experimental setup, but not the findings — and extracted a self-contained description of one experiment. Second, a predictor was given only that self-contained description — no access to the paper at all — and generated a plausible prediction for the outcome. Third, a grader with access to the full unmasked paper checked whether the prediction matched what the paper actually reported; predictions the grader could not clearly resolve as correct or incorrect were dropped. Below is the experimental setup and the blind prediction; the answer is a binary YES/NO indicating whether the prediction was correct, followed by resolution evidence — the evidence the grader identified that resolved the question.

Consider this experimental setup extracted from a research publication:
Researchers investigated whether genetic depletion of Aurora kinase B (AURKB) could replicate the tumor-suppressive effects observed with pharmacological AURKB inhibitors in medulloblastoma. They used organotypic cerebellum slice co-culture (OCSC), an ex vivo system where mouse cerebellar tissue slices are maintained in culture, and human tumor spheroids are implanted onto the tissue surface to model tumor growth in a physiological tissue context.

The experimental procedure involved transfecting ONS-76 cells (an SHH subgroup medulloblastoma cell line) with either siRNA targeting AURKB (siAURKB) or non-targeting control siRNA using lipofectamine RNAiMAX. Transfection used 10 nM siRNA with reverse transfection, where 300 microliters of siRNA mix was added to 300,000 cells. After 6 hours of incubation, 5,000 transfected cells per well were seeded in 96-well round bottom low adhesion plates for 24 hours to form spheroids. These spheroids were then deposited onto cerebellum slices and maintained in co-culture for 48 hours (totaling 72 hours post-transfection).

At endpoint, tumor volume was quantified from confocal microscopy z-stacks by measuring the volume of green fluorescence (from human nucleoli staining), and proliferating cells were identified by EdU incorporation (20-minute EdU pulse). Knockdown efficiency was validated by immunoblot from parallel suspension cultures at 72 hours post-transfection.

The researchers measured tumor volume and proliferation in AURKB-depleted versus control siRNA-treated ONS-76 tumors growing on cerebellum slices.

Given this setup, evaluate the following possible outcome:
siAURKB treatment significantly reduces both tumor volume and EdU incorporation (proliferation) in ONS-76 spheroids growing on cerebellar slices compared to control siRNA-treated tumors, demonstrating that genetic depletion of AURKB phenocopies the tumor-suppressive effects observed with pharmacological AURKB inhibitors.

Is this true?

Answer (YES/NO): YES